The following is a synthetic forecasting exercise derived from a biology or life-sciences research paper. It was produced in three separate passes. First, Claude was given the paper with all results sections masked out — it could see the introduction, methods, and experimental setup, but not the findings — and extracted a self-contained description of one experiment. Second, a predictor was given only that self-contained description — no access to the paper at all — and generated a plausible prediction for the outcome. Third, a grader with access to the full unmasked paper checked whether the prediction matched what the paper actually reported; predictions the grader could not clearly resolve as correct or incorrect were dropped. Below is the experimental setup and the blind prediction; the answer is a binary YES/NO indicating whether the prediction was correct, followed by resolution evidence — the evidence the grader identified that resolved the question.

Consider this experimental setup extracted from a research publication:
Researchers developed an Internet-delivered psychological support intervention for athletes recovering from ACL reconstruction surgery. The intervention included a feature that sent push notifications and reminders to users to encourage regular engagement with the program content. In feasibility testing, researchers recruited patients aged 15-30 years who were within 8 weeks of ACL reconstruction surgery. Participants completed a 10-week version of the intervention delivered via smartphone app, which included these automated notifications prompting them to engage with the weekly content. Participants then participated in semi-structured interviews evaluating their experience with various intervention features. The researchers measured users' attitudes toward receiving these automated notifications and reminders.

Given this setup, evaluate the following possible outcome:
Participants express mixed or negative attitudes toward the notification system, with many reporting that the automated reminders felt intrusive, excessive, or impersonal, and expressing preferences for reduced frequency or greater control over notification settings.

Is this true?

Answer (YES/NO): NO